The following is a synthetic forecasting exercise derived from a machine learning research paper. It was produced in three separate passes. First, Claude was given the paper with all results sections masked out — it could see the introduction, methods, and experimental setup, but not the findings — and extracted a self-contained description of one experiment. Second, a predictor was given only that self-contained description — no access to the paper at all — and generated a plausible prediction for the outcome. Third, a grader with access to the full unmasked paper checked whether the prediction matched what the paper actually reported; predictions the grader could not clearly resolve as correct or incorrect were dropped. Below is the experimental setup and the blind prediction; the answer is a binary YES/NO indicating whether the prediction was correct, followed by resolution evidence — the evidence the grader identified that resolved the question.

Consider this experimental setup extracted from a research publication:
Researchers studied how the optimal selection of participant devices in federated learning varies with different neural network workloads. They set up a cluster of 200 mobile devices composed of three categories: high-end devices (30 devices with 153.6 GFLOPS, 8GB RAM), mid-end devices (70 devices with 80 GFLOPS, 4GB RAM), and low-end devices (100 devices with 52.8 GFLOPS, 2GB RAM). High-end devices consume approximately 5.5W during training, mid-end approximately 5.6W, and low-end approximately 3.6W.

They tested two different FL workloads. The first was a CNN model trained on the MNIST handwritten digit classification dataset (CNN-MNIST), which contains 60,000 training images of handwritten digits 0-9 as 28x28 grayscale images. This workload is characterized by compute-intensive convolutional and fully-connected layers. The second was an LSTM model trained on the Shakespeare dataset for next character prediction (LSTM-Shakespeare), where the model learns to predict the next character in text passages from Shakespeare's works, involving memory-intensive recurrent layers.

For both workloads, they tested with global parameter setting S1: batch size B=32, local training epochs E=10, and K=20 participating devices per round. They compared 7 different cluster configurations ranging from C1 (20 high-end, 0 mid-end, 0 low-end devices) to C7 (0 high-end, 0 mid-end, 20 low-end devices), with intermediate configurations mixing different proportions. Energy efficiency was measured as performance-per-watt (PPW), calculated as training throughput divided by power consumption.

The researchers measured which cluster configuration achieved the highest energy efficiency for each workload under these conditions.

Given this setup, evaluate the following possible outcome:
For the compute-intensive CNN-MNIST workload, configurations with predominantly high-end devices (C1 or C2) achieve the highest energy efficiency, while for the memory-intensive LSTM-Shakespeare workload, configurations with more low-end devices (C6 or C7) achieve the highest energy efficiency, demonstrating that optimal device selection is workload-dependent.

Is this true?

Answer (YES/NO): NO